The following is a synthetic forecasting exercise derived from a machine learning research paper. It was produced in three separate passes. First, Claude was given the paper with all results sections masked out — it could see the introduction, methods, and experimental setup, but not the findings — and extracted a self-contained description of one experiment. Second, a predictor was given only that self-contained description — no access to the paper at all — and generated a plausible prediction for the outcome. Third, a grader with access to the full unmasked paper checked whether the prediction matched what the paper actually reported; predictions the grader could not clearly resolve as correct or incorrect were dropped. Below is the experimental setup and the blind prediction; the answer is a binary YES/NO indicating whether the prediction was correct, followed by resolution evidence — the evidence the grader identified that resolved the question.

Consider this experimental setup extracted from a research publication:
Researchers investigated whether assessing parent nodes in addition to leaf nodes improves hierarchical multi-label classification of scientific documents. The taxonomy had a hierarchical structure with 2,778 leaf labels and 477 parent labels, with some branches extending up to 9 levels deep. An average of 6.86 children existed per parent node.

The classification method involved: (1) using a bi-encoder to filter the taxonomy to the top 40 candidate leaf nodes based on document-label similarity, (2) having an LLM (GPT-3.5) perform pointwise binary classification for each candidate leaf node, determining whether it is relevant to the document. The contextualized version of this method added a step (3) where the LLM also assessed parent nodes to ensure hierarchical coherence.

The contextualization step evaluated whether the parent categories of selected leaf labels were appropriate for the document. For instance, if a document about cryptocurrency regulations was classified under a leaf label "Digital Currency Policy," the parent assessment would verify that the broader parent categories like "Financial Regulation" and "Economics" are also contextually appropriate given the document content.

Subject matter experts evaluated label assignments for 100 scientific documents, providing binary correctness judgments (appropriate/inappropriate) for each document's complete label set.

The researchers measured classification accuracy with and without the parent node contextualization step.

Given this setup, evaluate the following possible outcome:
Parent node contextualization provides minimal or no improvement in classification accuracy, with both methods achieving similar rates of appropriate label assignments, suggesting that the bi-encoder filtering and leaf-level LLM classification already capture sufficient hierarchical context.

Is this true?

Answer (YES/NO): NO